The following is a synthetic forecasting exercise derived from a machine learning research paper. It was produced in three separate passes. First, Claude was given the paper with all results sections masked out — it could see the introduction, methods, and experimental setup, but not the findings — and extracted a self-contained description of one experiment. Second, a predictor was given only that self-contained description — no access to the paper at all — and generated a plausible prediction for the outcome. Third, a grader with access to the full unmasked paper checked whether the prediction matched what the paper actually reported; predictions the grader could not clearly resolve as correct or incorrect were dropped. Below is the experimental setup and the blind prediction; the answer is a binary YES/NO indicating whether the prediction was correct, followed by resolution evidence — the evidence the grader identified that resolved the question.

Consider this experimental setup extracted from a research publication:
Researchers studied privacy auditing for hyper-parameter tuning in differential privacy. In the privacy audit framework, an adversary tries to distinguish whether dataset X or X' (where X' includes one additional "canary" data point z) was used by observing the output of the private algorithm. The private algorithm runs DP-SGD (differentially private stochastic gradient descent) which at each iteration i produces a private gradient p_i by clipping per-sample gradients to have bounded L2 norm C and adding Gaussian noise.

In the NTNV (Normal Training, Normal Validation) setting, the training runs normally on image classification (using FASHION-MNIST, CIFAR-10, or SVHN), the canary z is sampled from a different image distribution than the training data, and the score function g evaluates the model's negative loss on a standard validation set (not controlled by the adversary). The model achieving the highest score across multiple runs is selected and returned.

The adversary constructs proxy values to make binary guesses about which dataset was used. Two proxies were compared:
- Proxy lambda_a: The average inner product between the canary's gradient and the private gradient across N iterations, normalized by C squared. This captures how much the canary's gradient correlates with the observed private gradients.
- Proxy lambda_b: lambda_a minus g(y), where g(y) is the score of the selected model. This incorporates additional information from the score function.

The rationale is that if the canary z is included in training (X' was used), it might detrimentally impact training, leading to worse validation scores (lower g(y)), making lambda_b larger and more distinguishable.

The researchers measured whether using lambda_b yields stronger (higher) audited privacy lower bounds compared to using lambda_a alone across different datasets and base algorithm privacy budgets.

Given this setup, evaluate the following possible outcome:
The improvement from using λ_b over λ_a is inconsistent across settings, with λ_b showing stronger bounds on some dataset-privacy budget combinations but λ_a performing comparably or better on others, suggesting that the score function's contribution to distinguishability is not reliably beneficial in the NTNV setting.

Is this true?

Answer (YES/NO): NO